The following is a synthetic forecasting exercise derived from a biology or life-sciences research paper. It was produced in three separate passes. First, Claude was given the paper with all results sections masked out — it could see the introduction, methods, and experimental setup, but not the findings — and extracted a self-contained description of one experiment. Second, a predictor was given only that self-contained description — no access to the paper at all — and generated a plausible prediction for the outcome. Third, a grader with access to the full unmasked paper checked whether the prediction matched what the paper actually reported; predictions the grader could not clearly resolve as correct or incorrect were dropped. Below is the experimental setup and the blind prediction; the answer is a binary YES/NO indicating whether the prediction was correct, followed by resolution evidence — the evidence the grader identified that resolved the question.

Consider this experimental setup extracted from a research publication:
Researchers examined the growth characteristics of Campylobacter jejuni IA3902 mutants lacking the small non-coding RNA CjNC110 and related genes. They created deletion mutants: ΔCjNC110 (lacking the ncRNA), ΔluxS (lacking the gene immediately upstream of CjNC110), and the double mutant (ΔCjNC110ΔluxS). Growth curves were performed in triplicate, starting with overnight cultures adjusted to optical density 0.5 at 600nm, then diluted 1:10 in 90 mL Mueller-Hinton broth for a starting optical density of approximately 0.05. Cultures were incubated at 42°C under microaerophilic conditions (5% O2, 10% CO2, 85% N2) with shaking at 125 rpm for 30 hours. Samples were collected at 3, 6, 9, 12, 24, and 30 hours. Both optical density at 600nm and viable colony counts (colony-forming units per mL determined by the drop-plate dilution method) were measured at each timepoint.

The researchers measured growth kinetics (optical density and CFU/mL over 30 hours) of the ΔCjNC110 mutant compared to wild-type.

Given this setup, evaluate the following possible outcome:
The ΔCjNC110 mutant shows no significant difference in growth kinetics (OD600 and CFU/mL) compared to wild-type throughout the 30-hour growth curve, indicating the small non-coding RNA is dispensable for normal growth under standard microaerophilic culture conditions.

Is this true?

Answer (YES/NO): NO